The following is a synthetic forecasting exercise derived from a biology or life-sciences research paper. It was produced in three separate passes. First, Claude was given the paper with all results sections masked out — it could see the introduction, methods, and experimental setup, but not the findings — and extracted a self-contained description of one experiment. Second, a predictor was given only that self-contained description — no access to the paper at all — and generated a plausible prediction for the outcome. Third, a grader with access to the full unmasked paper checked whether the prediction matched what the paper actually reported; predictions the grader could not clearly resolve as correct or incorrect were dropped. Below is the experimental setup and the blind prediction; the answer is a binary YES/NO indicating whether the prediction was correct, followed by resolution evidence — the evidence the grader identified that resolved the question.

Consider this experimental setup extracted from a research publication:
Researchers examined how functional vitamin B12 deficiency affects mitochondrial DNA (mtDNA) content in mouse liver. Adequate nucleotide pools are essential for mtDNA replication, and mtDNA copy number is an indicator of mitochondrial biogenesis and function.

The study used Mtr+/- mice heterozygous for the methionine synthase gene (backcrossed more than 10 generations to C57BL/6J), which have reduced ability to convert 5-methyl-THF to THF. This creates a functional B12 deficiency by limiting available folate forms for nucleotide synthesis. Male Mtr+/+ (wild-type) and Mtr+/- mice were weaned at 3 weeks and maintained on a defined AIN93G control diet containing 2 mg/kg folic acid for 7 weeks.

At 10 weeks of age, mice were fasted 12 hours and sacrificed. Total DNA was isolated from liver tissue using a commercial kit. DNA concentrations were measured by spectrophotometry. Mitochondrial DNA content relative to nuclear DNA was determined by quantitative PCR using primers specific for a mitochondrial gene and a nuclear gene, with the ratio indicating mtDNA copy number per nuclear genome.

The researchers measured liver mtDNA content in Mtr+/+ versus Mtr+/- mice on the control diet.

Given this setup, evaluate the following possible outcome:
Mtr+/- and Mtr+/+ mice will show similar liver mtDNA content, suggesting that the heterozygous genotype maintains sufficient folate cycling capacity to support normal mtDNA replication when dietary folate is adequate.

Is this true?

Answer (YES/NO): NO